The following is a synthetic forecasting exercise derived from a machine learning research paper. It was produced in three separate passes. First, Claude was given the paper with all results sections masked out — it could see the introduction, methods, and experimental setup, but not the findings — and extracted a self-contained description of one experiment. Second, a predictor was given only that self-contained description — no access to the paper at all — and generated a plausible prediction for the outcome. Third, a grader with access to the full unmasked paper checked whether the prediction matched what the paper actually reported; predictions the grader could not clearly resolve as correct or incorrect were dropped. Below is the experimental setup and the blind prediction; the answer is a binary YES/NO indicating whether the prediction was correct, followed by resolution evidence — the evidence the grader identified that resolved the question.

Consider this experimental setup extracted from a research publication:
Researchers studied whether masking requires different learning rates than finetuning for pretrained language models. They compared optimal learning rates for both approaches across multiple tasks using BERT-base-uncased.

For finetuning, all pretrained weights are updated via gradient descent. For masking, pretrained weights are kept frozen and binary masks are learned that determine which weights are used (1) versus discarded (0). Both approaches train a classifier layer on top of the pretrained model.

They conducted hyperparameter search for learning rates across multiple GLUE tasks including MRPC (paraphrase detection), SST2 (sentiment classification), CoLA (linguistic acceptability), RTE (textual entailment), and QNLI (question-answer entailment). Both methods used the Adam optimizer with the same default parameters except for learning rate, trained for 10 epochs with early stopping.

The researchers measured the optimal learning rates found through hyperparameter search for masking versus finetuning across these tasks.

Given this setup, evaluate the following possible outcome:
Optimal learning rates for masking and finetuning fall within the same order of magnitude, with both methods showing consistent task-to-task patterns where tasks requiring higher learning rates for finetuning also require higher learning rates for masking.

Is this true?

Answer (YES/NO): NO